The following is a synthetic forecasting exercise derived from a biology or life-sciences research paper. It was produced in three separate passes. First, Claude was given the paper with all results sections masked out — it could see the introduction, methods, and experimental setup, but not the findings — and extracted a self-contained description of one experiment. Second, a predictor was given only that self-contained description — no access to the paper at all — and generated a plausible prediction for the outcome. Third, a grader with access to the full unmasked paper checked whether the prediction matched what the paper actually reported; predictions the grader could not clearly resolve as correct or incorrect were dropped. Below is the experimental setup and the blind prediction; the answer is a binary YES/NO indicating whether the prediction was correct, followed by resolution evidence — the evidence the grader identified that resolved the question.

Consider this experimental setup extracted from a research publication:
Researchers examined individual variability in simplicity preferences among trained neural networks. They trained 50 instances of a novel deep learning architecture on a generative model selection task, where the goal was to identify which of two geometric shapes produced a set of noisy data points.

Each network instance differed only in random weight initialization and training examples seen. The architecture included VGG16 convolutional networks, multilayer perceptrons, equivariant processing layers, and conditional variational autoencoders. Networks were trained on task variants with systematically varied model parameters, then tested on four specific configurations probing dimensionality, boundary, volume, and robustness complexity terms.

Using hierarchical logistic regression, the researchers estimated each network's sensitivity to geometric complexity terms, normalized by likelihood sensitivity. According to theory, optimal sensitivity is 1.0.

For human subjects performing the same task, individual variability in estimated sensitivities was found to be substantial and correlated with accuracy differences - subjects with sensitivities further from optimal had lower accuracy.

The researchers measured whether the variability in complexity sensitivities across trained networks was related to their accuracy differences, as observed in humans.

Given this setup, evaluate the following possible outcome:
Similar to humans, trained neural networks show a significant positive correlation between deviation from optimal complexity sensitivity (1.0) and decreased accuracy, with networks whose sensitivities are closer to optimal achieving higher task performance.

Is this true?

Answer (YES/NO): NO